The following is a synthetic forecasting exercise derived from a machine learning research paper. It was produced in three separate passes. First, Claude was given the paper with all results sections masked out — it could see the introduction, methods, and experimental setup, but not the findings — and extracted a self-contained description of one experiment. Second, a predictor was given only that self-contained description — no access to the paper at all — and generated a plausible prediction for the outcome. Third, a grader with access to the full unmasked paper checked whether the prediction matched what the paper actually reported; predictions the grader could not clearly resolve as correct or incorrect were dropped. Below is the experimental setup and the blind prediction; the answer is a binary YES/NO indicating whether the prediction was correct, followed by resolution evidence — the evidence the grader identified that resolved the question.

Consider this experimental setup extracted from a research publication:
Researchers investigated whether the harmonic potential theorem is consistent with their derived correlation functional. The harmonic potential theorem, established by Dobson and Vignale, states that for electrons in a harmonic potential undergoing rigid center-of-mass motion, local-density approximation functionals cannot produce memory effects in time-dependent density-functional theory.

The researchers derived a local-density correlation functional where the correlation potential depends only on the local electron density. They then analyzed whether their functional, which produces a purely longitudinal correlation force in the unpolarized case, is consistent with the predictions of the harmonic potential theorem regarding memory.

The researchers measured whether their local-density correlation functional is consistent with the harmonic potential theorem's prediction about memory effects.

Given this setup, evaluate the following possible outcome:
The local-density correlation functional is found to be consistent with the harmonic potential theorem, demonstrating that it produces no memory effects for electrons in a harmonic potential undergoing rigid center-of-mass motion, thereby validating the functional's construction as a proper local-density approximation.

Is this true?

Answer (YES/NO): YES